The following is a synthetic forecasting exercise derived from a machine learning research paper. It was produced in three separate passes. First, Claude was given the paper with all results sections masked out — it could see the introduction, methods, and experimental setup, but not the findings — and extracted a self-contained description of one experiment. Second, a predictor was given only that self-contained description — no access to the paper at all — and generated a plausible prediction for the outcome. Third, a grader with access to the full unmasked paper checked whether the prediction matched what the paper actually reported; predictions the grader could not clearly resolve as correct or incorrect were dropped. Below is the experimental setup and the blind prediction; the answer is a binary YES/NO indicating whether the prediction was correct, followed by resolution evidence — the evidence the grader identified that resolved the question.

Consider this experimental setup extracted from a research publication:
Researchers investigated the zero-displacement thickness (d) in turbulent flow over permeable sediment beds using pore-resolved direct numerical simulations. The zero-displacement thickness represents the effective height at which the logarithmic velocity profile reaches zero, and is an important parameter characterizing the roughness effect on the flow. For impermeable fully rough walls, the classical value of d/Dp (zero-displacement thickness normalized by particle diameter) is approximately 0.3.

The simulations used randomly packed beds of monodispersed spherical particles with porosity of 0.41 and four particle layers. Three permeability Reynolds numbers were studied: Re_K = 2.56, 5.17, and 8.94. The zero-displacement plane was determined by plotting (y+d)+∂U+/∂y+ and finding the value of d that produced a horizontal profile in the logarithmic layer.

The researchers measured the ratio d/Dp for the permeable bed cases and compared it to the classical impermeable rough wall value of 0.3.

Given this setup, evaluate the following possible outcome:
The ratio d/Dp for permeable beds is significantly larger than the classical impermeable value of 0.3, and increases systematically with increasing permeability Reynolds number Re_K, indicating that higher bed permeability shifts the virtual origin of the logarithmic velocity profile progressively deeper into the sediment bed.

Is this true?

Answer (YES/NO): YES